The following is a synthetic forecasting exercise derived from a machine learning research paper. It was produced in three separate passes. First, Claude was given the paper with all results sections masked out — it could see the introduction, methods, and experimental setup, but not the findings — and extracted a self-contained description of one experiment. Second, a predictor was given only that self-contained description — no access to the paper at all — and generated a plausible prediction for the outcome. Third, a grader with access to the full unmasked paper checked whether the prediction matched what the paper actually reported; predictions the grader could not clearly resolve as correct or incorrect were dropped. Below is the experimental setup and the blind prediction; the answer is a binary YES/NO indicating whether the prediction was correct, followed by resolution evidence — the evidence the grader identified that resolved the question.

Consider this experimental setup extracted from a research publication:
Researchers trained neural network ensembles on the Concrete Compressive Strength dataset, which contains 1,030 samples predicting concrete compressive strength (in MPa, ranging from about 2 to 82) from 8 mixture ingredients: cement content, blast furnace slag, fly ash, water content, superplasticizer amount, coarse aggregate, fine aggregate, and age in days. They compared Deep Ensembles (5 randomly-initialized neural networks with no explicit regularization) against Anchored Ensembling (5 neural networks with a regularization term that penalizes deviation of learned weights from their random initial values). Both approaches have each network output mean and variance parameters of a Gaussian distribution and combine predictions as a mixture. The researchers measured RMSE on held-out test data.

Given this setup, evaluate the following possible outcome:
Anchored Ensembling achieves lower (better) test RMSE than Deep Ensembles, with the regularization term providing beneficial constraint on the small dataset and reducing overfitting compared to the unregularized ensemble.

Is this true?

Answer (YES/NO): YES